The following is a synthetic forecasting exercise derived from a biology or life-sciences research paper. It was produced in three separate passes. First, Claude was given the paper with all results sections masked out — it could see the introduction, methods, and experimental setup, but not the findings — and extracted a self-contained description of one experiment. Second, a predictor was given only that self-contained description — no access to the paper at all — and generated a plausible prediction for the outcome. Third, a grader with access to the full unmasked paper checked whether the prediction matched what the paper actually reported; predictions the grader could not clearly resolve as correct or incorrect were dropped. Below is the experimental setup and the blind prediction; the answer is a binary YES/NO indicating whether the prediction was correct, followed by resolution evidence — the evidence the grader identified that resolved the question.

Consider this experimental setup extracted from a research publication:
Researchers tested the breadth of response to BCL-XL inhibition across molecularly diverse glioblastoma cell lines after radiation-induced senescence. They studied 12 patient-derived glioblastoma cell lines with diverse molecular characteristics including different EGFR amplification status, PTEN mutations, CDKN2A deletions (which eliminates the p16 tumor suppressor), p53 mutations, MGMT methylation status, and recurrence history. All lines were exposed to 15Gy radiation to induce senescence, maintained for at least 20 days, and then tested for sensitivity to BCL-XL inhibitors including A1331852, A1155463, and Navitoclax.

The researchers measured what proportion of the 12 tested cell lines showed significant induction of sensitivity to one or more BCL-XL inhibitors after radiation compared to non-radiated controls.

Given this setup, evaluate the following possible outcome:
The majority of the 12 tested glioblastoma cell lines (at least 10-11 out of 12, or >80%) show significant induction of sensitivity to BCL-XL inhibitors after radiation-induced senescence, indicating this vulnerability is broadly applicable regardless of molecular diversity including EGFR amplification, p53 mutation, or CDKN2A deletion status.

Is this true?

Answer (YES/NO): YES